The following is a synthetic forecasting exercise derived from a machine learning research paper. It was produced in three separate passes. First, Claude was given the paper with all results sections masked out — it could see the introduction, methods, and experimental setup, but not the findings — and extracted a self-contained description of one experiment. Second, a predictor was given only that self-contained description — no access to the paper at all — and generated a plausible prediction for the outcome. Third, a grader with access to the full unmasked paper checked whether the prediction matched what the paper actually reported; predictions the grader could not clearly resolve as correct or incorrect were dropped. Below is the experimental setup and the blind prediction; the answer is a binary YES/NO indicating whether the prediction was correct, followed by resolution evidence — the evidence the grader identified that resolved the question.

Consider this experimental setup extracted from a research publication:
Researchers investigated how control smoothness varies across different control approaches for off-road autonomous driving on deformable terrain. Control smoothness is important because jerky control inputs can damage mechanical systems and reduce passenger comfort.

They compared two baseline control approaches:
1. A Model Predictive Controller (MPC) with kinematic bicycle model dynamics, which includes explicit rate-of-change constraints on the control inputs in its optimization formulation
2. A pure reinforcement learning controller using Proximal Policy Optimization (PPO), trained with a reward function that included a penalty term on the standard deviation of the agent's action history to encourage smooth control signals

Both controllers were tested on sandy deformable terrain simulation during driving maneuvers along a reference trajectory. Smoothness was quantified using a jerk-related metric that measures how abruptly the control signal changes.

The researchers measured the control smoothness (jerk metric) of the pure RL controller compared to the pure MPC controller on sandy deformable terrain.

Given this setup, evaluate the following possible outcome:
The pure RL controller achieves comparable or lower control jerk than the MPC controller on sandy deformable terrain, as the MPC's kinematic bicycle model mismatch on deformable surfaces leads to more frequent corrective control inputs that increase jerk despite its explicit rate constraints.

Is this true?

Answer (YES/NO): YES